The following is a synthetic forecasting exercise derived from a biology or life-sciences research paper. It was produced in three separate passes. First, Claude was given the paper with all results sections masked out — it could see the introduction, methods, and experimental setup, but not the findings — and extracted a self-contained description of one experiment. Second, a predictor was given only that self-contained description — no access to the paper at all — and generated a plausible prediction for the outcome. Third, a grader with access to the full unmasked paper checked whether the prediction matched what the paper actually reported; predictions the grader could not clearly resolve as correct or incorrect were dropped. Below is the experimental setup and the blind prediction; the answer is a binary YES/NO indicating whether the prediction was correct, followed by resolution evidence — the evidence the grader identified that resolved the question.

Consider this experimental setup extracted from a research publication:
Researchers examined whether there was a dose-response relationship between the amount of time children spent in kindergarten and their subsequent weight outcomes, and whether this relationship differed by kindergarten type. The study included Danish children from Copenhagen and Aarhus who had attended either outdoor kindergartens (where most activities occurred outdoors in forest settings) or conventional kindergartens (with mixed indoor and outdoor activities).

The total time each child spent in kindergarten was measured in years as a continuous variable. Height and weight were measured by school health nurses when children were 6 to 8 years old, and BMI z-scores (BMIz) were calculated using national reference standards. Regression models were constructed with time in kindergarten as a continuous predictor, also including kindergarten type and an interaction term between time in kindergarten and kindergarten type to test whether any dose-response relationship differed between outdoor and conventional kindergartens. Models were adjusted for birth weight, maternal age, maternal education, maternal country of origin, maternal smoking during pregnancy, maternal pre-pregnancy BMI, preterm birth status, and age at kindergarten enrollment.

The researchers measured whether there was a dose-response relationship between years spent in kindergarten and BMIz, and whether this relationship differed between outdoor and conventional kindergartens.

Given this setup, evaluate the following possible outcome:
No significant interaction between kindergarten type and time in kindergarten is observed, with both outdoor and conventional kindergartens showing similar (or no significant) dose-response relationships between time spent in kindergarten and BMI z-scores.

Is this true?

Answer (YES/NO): YES